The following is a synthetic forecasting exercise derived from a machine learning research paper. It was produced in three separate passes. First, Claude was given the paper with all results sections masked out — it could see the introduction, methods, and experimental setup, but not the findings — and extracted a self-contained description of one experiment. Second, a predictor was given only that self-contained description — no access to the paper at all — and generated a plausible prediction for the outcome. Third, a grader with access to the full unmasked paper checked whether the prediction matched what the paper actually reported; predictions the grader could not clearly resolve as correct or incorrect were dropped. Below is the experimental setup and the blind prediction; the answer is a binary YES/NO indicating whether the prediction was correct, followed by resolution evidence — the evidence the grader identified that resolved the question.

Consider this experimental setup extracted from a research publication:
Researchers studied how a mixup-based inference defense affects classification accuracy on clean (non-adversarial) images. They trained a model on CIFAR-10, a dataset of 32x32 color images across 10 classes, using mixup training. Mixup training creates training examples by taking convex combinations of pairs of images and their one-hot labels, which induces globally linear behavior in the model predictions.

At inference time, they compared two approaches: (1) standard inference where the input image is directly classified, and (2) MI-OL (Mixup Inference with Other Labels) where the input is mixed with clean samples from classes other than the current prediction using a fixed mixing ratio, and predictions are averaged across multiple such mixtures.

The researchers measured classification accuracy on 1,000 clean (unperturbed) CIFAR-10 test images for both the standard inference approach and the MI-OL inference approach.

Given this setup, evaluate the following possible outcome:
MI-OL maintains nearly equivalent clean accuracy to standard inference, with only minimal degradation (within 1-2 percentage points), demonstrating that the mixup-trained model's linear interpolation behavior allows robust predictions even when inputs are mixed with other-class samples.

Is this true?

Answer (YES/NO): NO